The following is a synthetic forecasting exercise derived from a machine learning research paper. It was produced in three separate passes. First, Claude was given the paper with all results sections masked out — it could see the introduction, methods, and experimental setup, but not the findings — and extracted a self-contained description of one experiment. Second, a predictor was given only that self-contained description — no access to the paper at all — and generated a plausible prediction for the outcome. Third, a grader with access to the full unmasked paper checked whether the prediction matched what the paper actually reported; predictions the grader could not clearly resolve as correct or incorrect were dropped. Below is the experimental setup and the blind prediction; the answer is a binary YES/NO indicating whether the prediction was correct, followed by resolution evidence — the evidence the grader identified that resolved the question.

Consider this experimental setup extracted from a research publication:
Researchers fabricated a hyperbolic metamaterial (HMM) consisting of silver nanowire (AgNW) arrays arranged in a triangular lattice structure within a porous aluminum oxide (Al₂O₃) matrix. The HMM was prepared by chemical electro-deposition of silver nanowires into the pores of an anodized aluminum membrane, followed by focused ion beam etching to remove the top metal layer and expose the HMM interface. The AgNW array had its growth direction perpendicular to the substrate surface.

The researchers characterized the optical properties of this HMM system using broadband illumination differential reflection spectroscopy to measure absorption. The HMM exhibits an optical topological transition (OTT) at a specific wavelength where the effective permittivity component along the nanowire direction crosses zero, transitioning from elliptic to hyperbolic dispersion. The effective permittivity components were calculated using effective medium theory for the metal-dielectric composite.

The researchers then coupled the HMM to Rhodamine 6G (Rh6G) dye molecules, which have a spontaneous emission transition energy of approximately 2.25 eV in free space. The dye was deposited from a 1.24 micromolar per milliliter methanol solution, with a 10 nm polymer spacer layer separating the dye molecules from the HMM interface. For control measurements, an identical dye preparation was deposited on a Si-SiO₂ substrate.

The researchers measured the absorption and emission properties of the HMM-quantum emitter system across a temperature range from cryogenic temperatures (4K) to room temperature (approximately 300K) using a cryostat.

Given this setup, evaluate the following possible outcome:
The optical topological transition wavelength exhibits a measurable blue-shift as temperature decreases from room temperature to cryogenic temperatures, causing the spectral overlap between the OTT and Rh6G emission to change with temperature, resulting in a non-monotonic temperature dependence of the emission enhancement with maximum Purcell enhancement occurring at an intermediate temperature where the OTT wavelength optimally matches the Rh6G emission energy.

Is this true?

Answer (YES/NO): NO